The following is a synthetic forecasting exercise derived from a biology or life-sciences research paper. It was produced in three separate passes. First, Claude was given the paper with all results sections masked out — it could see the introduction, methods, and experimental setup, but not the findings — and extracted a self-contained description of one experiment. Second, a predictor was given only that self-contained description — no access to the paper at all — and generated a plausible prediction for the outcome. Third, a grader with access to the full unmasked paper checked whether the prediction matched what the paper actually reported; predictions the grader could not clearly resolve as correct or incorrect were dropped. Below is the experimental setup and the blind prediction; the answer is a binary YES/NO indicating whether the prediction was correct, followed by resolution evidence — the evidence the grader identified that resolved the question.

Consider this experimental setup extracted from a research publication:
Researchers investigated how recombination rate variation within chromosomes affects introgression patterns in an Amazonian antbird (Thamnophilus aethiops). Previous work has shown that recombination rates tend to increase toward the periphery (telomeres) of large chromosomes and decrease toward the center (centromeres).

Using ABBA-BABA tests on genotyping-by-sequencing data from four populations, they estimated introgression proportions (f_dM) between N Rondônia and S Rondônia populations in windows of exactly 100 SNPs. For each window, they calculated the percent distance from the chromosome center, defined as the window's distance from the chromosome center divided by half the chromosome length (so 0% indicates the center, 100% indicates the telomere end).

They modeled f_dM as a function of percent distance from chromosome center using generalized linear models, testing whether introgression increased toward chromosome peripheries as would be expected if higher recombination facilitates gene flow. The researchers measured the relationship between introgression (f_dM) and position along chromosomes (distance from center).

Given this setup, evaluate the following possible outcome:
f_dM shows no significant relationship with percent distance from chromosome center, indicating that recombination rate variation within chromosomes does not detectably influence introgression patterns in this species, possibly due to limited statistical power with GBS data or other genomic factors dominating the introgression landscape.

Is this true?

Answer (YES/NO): YES